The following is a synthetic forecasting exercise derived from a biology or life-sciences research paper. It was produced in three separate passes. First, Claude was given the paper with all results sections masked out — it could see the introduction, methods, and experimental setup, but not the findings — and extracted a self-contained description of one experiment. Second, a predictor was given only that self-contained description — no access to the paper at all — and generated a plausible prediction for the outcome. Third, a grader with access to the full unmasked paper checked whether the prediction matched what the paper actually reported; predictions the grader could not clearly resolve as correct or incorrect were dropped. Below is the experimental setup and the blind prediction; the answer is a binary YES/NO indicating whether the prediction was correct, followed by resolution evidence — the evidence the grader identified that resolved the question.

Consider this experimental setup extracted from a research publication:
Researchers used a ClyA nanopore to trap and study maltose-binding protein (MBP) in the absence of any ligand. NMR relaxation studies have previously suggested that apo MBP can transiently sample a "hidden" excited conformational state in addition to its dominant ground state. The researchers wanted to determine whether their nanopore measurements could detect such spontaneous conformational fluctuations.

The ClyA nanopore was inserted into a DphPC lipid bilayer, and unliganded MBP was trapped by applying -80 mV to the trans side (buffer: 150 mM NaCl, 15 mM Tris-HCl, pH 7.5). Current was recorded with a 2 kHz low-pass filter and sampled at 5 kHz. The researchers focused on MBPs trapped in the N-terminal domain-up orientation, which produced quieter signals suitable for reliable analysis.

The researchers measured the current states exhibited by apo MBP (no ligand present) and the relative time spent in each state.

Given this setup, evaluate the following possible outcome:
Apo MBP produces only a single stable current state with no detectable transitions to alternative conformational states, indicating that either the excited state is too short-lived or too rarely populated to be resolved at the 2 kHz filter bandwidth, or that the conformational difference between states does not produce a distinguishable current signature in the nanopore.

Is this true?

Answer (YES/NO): NO